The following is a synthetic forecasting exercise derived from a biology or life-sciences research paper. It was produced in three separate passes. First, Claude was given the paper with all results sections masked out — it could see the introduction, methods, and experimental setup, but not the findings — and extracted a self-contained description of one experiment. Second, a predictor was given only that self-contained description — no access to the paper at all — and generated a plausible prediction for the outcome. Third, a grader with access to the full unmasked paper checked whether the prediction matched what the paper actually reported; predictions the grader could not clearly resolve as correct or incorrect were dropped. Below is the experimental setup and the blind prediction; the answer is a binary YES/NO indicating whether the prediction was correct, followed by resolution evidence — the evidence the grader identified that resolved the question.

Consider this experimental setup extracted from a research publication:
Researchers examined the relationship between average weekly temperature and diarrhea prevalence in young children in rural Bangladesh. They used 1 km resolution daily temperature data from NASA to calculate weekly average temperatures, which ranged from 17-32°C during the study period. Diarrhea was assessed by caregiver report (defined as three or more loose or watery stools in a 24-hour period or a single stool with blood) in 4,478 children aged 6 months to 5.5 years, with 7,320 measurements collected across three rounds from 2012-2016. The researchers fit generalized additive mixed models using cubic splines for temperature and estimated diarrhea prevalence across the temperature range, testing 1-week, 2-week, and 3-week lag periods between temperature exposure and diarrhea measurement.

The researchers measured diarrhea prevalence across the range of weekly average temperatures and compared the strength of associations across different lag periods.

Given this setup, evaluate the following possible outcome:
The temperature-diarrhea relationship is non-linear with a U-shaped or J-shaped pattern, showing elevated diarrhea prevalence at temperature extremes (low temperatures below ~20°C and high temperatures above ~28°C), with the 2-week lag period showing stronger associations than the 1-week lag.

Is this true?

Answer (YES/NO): NO